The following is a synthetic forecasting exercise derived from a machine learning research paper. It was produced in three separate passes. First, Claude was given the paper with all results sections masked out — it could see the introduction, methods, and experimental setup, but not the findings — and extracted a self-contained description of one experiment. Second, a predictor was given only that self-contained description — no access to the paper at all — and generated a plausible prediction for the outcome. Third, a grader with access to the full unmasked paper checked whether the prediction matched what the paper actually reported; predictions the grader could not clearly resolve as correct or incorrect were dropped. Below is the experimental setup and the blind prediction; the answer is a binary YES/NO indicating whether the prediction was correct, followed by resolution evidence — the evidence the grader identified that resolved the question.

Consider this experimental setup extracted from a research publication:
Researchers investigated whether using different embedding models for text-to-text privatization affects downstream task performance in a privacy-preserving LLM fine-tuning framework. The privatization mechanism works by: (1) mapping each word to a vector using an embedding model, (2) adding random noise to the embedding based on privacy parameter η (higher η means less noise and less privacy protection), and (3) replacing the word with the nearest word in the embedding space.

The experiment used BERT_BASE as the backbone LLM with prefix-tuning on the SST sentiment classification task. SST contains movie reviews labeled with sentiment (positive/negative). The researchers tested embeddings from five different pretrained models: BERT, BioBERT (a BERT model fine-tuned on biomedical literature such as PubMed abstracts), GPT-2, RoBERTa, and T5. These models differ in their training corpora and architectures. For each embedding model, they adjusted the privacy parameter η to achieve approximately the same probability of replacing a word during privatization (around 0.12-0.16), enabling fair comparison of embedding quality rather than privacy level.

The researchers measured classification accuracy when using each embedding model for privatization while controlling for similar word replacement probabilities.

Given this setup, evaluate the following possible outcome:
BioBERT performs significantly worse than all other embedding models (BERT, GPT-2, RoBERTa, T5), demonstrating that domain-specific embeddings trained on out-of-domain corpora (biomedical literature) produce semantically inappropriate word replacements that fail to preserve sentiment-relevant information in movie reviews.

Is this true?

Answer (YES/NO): NO